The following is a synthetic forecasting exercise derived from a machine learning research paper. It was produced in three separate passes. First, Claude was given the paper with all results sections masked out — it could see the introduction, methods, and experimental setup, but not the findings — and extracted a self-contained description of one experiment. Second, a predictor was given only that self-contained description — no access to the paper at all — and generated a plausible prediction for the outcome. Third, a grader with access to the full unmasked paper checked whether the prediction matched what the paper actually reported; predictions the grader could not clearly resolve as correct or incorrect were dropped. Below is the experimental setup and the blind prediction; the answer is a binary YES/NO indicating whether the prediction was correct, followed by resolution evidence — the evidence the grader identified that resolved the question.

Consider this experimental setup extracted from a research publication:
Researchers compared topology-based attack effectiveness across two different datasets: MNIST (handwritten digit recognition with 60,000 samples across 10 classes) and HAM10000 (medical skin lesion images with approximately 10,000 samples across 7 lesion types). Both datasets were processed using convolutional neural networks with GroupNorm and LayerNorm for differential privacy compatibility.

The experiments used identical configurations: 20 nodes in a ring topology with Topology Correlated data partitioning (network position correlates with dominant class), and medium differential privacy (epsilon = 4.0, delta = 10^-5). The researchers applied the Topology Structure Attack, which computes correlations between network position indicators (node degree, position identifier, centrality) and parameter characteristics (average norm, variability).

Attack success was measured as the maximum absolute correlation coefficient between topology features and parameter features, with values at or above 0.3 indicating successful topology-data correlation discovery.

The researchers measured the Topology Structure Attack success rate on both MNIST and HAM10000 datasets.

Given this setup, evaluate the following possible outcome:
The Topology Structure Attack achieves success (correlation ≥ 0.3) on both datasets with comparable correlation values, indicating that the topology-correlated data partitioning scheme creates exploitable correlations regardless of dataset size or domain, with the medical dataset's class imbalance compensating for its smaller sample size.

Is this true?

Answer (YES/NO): YES